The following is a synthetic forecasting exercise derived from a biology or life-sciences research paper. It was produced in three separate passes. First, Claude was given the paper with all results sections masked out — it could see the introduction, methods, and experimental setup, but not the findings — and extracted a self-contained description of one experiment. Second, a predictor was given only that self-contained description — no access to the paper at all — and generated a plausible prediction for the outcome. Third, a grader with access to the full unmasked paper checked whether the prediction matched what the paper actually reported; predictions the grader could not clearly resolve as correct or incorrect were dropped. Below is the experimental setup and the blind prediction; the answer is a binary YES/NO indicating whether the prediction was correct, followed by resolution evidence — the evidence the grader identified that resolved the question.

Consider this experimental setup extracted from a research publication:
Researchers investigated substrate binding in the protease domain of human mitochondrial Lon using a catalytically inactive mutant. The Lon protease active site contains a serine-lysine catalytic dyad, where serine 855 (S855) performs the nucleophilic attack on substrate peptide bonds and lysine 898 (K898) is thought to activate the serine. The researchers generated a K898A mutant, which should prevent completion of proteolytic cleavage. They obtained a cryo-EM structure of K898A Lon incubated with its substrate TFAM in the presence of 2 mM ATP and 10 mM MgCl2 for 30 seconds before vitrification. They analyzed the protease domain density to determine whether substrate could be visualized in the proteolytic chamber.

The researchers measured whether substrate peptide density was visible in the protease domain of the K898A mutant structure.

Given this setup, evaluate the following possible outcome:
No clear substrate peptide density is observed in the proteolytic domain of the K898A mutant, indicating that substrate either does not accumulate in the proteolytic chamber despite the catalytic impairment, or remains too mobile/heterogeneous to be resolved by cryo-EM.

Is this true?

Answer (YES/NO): NO